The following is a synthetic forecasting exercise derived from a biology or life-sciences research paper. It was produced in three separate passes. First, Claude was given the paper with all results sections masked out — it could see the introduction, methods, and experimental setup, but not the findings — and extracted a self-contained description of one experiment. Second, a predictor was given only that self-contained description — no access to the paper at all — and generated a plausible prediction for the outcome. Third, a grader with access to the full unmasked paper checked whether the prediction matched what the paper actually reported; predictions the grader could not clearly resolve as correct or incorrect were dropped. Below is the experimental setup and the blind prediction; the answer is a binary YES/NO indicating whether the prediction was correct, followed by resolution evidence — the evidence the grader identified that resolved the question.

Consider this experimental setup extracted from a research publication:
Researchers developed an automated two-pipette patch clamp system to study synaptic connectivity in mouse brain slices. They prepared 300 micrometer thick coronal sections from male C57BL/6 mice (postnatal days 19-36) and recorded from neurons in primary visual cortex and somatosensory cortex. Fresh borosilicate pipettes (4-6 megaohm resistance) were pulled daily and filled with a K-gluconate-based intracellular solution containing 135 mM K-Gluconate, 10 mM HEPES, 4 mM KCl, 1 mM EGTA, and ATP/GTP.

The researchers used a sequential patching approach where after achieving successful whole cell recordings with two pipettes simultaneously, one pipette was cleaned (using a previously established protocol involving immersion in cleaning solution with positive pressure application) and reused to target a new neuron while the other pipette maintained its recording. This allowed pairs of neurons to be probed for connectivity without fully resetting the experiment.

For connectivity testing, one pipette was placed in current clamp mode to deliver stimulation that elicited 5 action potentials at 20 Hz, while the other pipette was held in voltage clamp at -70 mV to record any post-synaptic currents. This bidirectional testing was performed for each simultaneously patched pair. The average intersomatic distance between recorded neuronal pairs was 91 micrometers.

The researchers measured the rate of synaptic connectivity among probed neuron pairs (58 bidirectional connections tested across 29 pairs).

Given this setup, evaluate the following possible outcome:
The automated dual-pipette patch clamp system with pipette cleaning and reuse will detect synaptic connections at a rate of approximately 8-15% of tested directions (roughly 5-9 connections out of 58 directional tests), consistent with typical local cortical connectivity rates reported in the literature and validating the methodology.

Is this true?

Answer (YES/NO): NO